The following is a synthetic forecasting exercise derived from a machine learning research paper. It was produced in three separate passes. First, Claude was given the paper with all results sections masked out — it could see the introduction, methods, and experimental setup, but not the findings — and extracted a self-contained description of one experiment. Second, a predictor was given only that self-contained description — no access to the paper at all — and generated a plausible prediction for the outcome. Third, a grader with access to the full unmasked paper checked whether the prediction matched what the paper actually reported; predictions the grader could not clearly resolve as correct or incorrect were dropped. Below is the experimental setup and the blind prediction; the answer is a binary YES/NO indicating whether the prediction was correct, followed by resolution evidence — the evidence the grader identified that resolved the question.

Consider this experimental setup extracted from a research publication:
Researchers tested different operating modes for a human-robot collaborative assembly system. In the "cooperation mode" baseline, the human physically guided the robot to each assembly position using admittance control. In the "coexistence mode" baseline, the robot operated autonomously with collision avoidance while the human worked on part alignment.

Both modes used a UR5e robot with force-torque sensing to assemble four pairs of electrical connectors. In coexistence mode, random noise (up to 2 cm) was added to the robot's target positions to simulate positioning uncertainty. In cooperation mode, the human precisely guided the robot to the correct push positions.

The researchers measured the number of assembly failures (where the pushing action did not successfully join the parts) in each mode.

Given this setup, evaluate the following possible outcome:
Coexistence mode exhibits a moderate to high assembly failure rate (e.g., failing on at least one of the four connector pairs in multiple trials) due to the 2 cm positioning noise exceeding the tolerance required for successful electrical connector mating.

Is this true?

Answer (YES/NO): YES